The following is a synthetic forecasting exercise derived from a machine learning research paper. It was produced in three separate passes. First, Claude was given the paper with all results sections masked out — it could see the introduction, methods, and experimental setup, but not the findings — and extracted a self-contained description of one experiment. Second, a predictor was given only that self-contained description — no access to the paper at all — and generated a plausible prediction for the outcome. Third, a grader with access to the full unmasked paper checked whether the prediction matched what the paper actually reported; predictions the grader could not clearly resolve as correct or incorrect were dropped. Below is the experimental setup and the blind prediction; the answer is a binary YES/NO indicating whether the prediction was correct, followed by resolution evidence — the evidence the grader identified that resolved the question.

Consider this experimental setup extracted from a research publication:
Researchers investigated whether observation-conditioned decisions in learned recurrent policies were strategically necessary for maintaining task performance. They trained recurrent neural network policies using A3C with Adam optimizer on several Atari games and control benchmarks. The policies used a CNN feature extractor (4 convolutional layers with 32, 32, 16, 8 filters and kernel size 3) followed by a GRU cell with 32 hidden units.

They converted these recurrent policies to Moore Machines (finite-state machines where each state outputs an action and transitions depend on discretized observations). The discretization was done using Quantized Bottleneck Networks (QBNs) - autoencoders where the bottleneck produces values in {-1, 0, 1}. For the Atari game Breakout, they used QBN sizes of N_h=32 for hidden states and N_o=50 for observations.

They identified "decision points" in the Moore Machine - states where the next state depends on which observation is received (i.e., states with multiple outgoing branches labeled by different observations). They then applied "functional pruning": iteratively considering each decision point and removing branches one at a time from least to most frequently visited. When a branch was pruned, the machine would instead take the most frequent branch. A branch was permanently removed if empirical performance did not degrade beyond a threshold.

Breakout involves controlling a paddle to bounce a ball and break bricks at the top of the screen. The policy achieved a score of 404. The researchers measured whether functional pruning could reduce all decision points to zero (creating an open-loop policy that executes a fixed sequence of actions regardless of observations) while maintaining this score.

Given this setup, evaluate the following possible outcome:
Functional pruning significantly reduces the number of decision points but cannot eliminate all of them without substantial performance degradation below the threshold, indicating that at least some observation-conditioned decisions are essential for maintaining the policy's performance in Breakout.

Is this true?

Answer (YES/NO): NO